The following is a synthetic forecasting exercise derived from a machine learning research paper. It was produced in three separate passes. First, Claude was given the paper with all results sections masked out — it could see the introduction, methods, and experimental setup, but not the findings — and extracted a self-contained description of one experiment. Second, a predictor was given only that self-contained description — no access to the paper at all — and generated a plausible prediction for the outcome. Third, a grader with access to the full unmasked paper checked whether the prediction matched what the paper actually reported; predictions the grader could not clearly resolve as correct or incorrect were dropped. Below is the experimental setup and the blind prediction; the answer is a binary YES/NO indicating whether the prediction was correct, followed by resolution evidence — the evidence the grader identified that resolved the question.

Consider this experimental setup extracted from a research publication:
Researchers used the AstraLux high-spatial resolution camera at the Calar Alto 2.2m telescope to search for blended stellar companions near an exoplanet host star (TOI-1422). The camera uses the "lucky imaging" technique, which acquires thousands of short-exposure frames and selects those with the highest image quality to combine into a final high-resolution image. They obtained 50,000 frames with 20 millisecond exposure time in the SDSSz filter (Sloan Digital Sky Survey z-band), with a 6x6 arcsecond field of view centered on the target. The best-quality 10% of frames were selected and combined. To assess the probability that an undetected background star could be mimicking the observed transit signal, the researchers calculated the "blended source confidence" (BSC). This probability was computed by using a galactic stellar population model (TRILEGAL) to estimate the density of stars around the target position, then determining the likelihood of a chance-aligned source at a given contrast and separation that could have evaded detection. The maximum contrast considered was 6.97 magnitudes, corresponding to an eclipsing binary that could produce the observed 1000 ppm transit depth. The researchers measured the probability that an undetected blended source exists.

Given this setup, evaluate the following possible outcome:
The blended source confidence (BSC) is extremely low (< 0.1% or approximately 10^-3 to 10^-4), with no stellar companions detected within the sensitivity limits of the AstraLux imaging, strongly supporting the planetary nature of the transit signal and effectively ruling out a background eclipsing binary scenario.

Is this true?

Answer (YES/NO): NO